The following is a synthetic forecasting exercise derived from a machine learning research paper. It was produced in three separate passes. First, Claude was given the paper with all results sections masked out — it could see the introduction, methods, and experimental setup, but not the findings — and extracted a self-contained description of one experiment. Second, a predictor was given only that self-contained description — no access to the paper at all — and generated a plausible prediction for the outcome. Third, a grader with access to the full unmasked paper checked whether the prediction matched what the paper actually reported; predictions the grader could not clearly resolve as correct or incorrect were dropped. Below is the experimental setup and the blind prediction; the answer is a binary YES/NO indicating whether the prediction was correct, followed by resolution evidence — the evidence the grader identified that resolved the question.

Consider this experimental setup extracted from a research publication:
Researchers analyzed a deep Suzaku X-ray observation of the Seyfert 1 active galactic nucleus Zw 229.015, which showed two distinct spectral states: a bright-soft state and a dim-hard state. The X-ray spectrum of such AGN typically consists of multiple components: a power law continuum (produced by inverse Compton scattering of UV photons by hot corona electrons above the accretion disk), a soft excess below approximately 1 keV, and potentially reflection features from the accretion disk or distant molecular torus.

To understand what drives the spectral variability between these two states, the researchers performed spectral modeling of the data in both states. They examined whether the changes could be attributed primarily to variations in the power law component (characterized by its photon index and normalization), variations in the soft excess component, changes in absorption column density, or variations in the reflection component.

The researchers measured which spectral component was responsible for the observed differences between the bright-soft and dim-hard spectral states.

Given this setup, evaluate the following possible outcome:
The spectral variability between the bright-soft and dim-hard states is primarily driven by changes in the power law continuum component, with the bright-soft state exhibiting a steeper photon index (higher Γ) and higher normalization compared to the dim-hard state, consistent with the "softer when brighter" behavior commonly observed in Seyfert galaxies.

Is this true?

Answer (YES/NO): YES